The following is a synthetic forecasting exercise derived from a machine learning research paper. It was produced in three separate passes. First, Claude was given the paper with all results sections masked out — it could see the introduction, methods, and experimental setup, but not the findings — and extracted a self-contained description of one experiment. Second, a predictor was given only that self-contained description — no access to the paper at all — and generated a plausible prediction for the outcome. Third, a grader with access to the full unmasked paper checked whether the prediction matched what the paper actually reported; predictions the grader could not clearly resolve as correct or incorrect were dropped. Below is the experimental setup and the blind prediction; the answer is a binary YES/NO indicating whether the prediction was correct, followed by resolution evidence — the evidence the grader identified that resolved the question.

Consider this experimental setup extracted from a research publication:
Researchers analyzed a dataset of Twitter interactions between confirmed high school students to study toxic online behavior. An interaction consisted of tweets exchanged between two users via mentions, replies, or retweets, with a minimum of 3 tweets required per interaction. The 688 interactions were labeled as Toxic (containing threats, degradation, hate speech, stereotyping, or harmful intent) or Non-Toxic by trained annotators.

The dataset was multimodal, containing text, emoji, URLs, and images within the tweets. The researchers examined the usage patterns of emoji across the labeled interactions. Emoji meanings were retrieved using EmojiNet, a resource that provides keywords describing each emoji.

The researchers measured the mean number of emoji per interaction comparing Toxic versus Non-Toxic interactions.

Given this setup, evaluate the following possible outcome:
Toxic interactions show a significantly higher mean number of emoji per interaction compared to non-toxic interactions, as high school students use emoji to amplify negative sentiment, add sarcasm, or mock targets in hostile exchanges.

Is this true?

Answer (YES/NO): YES